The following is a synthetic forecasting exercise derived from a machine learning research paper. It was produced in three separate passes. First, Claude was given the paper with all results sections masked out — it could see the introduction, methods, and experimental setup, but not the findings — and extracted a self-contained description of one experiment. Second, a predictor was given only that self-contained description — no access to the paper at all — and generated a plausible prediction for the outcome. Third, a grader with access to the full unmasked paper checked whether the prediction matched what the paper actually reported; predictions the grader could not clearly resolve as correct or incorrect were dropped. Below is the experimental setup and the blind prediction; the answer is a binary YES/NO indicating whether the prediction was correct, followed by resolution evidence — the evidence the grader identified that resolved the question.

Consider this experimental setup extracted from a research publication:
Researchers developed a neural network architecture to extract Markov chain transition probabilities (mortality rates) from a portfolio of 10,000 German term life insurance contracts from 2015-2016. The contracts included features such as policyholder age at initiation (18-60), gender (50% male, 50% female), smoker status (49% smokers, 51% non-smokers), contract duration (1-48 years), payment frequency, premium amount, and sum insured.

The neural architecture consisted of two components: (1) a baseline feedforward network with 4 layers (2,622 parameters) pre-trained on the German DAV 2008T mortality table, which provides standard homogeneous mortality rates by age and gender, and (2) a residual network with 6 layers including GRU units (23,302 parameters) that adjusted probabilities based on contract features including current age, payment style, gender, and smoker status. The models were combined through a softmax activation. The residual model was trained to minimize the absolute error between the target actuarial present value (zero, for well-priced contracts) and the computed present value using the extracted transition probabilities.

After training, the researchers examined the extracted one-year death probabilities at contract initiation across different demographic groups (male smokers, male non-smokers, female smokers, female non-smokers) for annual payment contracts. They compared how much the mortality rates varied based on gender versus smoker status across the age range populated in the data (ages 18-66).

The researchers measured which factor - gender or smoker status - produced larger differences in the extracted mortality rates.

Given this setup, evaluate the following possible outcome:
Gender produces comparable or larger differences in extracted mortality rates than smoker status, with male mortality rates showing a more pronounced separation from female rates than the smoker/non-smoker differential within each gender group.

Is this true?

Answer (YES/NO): NO